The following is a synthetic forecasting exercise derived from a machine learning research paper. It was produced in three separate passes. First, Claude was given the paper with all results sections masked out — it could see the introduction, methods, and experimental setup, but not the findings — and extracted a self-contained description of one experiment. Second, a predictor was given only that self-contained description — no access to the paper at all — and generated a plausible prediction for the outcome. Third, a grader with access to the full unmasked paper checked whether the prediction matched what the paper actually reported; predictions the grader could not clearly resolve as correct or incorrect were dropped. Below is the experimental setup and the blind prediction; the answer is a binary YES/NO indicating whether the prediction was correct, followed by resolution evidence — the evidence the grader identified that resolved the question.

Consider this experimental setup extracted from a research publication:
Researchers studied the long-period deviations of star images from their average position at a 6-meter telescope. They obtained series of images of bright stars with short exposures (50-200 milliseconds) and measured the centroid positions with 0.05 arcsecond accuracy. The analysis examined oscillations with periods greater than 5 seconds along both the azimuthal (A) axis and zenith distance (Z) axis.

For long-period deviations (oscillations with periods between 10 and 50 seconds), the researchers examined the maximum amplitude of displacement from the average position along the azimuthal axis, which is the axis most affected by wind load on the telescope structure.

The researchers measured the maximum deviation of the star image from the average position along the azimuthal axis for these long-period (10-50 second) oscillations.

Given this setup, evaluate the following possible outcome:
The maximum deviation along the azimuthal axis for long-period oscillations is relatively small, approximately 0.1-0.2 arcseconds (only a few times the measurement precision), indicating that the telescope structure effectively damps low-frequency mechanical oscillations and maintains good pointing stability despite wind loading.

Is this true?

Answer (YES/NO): NO